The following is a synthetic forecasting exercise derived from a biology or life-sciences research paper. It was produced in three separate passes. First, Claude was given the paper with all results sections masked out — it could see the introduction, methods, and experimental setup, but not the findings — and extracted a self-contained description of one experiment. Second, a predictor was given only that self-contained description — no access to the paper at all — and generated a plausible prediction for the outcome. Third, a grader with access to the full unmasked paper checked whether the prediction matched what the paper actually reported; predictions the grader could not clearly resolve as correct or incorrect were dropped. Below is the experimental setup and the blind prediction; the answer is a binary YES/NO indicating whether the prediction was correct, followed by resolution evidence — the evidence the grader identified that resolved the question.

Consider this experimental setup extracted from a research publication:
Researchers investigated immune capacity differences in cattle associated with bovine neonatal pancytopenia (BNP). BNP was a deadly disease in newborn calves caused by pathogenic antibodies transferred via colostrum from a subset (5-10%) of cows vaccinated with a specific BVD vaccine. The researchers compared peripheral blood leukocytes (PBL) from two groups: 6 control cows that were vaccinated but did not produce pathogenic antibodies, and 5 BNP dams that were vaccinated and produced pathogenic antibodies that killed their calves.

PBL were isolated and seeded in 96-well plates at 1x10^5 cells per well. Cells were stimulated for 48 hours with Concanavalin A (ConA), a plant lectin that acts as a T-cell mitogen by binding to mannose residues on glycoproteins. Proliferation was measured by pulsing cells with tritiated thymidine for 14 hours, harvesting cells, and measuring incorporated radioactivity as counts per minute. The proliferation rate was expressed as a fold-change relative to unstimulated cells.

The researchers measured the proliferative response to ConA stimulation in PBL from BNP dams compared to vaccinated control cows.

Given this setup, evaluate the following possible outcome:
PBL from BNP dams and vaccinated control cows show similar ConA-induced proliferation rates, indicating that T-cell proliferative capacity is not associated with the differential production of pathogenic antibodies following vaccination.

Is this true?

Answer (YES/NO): NO